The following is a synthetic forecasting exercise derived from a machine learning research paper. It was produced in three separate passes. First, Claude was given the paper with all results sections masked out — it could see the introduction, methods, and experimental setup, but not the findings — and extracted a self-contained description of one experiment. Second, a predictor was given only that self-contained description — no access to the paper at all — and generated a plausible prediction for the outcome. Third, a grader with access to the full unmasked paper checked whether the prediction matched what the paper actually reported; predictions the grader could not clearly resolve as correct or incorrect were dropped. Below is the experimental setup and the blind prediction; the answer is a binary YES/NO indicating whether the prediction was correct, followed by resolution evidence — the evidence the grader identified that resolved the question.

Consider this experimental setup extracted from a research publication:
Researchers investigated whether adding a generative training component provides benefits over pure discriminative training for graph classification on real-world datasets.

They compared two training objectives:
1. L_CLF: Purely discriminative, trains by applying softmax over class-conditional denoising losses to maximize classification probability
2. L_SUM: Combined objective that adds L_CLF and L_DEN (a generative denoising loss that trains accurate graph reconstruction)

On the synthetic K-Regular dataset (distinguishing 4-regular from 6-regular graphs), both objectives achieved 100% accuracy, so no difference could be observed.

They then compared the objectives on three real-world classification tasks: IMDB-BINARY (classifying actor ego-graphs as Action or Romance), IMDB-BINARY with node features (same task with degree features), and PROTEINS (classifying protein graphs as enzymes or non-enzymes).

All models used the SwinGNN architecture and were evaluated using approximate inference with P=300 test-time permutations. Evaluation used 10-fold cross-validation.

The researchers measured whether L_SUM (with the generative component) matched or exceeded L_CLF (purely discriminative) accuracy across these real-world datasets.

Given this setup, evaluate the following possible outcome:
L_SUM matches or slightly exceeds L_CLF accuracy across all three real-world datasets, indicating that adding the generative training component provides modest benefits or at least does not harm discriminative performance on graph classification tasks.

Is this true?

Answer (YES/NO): NO